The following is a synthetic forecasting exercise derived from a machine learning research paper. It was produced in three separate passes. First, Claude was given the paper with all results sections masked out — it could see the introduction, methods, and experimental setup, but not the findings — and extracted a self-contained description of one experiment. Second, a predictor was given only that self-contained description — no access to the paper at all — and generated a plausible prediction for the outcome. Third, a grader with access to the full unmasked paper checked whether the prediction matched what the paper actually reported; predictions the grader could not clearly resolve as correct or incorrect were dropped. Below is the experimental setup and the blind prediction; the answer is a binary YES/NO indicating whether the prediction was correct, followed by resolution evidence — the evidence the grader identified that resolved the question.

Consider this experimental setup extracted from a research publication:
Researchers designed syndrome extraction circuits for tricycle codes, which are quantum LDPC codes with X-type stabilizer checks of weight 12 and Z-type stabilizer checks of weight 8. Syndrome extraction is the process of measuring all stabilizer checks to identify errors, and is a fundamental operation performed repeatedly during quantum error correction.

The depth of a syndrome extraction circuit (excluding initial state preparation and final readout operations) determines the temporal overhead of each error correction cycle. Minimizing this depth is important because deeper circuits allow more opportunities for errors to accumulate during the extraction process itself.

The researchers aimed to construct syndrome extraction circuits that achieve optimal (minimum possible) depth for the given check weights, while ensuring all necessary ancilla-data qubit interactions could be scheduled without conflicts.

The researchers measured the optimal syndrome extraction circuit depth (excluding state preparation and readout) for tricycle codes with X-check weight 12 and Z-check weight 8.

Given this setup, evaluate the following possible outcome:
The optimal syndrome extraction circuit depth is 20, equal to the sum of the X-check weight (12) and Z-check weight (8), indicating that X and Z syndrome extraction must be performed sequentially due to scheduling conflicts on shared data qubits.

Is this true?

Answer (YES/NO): NO